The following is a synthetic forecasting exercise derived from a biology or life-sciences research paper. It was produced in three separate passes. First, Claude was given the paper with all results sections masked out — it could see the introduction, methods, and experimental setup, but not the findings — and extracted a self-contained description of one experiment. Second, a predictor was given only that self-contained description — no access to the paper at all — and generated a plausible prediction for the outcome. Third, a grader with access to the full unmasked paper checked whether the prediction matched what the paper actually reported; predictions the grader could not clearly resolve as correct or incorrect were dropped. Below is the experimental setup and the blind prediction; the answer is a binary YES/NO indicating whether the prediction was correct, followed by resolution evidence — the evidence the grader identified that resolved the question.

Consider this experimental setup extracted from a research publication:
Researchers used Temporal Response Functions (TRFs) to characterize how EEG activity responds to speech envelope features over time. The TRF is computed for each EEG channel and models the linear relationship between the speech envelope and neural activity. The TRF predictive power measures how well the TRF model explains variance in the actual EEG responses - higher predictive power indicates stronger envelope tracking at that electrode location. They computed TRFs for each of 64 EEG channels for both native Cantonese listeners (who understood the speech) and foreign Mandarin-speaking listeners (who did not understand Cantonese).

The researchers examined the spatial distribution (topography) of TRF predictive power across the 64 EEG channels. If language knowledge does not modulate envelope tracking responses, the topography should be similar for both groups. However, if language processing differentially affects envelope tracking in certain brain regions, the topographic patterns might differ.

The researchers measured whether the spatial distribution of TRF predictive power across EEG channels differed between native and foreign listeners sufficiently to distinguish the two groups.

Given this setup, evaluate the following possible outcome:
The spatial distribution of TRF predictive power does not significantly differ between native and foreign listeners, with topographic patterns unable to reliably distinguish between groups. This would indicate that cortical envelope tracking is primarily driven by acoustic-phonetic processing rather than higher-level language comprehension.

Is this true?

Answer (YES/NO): NO